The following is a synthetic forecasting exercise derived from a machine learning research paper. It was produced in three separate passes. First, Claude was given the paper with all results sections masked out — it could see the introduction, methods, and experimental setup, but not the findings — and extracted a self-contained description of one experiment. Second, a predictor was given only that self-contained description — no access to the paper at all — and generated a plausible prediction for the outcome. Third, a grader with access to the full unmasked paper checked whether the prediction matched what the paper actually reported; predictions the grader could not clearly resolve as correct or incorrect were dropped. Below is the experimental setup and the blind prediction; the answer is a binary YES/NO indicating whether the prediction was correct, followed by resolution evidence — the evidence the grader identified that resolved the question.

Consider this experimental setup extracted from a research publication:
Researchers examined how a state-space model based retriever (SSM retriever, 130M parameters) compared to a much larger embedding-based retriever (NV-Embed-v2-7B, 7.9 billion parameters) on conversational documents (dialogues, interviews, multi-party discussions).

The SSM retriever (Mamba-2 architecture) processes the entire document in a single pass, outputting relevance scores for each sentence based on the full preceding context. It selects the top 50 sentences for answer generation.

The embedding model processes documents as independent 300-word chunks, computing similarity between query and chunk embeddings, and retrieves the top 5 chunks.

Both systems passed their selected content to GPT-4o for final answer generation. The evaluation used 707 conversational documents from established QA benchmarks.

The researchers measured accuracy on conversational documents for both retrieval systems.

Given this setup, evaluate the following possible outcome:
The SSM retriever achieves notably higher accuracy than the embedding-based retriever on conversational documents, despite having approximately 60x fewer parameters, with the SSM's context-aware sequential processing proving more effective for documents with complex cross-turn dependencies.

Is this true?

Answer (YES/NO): NO